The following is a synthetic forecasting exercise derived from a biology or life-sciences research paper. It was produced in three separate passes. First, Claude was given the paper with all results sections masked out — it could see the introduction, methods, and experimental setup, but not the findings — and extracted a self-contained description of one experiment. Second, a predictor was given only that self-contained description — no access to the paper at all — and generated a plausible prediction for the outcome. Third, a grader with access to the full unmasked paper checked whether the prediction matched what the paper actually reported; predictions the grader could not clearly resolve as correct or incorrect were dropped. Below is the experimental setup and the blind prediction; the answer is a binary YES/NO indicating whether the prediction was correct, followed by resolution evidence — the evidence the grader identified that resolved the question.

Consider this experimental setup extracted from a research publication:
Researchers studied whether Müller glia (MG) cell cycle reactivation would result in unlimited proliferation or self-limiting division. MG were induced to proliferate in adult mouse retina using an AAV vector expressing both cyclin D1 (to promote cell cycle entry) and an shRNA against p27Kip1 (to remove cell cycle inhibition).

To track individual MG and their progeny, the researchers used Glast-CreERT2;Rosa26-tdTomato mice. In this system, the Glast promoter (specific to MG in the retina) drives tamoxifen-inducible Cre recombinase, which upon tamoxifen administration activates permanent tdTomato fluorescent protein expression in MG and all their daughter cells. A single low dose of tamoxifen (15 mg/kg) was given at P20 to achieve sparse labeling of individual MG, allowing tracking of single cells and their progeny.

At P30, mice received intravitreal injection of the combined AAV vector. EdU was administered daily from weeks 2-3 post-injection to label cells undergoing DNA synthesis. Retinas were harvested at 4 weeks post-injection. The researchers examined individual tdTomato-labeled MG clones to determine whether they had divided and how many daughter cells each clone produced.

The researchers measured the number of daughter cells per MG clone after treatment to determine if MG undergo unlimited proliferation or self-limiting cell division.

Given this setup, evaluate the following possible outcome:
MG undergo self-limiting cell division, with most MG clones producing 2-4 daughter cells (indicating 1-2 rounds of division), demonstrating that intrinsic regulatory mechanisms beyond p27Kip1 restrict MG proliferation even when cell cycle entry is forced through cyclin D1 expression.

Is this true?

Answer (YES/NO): NO